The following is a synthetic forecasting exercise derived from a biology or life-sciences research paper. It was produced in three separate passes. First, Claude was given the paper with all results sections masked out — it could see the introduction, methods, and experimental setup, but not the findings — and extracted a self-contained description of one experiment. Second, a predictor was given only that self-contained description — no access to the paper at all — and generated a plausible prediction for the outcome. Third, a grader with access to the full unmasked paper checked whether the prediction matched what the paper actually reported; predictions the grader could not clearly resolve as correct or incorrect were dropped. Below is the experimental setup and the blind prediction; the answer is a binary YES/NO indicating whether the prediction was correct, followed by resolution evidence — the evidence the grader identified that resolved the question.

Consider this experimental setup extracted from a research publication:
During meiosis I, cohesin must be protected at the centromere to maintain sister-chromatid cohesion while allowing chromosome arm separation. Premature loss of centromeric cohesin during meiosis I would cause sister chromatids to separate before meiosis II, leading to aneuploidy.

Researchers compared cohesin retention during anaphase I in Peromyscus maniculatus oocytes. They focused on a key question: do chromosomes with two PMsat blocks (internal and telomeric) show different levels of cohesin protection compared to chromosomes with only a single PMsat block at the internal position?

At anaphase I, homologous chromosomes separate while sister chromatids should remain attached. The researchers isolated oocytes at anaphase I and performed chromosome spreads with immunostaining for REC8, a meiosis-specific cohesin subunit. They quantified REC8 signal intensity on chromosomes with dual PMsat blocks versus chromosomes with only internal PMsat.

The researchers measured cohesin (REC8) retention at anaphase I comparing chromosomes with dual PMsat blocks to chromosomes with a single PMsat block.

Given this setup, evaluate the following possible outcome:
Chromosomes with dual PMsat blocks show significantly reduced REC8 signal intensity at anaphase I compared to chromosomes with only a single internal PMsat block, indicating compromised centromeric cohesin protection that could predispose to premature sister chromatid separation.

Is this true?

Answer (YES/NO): NO